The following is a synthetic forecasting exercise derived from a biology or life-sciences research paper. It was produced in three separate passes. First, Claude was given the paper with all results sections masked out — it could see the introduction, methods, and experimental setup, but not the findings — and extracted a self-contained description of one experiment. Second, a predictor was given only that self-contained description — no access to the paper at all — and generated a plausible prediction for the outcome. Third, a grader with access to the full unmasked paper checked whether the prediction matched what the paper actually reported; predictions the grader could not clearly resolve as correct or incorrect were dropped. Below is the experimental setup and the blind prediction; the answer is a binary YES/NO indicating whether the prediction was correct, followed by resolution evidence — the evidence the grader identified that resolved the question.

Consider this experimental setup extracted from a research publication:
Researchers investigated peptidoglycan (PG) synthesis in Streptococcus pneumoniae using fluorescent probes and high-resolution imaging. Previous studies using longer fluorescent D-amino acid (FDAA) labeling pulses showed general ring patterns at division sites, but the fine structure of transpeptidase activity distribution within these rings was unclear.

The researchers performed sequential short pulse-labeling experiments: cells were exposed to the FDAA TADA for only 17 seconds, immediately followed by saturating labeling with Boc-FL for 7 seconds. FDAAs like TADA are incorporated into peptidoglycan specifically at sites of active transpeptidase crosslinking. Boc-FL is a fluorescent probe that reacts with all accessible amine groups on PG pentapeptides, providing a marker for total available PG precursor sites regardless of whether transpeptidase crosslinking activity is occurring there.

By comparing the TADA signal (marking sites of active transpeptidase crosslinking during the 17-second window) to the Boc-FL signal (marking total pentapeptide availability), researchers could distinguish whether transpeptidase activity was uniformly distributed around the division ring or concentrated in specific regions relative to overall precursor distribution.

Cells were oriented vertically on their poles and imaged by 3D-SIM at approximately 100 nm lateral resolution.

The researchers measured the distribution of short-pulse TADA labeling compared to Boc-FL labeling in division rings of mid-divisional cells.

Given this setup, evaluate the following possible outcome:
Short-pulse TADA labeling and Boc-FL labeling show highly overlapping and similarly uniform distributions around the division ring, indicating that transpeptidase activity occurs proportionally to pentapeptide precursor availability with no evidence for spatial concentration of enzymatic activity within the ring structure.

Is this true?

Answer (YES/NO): NO